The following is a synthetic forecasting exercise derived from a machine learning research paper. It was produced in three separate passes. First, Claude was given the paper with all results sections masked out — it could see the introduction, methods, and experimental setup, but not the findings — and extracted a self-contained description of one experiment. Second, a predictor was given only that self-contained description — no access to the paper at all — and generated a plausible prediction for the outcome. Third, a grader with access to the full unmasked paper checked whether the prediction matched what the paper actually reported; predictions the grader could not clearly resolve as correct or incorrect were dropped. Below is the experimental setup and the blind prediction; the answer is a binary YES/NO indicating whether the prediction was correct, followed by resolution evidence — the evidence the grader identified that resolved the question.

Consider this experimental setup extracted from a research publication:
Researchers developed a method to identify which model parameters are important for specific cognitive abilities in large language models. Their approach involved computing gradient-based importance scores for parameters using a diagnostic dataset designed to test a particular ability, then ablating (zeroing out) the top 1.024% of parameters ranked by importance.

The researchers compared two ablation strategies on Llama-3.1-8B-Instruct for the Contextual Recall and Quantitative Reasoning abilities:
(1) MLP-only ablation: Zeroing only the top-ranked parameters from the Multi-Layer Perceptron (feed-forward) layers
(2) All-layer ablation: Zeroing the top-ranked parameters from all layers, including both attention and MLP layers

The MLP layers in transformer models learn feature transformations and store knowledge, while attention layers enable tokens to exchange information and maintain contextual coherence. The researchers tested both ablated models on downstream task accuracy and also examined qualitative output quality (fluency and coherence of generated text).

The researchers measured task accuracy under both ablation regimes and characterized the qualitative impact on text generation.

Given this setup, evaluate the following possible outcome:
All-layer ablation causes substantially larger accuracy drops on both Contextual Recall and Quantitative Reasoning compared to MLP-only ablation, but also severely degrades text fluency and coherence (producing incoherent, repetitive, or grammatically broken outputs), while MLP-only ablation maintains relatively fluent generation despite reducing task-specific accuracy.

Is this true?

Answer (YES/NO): YES